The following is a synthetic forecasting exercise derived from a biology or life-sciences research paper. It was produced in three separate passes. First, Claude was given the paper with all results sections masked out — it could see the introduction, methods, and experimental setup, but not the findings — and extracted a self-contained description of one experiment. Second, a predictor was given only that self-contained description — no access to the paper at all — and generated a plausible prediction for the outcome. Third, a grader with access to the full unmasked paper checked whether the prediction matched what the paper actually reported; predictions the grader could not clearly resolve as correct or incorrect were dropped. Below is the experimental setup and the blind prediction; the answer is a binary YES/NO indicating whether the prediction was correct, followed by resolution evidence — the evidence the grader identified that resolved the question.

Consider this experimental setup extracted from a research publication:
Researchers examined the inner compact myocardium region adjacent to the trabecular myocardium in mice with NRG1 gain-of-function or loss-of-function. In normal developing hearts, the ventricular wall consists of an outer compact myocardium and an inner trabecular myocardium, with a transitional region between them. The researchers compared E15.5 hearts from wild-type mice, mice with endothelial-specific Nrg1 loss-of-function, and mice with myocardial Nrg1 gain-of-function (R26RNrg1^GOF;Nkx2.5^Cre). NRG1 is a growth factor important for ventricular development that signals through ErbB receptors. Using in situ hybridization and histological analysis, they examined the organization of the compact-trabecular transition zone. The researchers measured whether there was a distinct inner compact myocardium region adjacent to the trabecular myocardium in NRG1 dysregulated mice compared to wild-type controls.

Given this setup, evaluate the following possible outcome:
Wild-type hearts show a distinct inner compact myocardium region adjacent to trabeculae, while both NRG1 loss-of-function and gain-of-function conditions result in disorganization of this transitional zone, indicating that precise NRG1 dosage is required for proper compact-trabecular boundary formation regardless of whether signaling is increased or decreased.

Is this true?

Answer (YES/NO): YES